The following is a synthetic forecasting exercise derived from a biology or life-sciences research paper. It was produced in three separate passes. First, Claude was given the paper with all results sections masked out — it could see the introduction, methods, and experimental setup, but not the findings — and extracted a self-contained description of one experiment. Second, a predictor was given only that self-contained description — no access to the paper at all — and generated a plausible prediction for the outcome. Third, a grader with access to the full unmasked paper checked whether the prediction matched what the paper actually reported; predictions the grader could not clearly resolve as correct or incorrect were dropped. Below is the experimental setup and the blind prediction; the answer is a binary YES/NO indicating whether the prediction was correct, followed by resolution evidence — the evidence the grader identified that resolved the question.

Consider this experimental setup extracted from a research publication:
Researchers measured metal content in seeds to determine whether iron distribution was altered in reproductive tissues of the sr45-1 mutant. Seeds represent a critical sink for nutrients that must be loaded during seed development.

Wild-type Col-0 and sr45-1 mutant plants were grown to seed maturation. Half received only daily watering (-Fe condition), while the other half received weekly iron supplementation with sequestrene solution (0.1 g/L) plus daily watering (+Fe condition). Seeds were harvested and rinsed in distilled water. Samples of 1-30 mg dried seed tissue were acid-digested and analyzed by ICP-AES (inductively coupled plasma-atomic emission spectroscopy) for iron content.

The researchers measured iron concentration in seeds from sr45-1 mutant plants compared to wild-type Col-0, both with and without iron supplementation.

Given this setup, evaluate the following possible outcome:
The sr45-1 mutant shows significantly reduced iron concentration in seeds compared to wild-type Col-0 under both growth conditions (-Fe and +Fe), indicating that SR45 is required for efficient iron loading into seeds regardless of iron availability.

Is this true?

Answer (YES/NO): NO